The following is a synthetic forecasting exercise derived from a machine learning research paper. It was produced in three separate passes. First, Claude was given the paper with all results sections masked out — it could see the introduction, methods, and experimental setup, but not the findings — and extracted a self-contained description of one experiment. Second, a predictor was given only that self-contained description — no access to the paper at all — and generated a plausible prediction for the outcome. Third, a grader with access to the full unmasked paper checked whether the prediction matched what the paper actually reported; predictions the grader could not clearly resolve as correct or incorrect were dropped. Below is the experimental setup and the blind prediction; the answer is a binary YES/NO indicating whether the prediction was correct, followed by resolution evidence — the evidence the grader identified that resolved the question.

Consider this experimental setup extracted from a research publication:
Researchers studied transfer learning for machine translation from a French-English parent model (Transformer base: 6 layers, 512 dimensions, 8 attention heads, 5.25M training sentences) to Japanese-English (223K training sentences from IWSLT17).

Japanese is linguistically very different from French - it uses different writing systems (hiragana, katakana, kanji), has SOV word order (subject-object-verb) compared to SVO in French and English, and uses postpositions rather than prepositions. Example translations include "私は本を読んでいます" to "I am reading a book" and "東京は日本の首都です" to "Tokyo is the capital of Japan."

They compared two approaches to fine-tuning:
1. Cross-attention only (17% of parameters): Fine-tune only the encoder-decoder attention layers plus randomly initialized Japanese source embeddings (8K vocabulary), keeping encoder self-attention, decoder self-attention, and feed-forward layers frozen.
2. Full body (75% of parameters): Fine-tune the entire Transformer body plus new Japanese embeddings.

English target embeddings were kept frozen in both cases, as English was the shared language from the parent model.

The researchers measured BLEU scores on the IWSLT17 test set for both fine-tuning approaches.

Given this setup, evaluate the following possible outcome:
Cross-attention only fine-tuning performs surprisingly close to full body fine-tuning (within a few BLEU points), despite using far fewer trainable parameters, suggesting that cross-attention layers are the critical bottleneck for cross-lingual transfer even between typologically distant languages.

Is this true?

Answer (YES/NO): YES